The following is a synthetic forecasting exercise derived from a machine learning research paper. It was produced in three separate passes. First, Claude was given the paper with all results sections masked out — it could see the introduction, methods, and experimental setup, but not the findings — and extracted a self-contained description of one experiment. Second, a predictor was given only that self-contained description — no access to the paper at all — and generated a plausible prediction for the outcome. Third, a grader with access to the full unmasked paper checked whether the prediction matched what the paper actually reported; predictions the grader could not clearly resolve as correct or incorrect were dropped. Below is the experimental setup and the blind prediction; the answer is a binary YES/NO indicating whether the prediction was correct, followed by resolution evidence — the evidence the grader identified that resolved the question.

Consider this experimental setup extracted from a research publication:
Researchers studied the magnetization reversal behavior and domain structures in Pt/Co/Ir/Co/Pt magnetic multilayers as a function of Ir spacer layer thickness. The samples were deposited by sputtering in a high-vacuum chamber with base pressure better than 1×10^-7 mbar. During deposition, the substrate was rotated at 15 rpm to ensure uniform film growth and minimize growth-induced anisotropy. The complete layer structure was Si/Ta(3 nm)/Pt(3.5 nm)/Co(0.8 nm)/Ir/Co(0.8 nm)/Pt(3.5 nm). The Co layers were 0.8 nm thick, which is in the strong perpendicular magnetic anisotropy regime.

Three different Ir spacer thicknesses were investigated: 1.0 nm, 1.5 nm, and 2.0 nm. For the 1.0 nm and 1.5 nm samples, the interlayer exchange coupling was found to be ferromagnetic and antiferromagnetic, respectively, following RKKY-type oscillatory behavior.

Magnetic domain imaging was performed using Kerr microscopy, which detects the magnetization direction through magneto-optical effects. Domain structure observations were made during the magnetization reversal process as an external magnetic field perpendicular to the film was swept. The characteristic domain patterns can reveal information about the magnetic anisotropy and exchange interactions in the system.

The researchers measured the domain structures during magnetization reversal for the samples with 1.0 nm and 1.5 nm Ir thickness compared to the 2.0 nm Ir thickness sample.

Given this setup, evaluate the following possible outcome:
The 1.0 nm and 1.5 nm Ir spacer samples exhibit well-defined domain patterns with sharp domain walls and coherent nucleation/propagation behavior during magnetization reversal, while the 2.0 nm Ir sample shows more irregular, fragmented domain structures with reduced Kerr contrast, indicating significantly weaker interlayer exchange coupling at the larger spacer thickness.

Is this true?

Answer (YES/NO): NO